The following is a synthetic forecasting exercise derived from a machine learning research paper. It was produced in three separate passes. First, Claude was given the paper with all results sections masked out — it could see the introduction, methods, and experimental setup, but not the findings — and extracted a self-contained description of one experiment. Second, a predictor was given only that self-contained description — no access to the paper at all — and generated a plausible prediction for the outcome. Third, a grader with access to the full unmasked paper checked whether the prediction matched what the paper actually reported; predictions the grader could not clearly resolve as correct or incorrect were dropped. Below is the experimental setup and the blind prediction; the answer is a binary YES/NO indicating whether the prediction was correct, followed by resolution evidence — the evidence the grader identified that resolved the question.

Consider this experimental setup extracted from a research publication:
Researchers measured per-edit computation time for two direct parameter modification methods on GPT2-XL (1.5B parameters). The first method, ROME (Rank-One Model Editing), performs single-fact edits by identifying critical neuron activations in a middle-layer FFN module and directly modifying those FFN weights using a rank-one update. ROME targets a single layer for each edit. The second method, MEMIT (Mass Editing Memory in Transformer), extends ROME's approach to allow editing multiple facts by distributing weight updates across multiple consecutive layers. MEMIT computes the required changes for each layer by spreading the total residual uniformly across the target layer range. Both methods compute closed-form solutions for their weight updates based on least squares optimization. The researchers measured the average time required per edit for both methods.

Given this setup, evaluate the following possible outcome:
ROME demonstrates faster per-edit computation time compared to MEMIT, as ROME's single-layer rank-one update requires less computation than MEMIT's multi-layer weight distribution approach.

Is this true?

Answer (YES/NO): NO